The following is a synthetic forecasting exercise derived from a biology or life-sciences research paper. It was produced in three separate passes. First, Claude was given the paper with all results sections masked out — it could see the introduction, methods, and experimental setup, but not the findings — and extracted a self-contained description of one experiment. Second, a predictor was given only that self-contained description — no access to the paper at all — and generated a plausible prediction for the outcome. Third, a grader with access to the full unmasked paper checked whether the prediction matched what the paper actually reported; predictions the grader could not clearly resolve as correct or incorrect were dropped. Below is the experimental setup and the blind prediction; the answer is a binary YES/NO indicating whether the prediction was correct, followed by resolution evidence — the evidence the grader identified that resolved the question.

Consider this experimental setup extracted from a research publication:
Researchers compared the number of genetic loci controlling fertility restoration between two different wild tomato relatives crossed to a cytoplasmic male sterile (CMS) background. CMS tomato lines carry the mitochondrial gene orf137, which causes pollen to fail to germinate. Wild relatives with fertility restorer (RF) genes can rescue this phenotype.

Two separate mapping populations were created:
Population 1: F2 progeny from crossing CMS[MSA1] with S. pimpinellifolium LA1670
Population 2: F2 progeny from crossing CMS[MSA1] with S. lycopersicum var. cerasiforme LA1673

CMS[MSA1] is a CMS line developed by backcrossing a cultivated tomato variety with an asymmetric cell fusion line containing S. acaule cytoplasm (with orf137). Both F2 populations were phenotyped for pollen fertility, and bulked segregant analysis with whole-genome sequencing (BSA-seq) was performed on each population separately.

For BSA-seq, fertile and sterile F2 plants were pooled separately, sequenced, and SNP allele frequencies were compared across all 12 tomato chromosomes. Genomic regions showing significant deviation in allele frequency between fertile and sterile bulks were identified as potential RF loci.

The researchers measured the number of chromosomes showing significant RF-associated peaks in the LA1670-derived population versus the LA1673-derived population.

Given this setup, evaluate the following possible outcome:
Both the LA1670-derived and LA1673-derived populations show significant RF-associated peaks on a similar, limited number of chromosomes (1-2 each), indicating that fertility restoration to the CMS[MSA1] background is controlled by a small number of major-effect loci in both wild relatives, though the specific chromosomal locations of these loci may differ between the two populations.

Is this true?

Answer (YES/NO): YES